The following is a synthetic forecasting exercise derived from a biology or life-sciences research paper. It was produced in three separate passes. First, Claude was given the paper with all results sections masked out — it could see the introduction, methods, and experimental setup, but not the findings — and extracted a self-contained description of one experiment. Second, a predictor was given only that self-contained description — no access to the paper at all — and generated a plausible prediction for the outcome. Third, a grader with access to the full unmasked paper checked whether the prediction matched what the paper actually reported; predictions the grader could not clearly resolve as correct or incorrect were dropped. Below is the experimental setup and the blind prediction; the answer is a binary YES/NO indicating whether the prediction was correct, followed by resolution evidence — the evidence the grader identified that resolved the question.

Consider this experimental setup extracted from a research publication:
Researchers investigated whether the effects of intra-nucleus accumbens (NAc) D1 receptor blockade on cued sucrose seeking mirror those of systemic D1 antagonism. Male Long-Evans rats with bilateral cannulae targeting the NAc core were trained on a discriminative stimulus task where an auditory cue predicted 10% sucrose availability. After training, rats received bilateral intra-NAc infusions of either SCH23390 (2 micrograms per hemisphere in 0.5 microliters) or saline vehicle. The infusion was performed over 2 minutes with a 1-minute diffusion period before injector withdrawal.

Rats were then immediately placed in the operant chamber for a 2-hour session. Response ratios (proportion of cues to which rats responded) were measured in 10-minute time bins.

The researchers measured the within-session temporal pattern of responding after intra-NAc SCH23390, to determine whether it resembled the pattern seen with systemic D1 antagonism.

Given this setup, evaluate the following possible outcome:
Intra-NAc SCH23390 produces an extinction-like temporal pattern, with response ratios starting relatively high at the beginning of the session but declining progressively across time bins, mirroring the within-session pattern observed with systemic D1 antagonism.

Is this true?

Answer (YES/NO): YES